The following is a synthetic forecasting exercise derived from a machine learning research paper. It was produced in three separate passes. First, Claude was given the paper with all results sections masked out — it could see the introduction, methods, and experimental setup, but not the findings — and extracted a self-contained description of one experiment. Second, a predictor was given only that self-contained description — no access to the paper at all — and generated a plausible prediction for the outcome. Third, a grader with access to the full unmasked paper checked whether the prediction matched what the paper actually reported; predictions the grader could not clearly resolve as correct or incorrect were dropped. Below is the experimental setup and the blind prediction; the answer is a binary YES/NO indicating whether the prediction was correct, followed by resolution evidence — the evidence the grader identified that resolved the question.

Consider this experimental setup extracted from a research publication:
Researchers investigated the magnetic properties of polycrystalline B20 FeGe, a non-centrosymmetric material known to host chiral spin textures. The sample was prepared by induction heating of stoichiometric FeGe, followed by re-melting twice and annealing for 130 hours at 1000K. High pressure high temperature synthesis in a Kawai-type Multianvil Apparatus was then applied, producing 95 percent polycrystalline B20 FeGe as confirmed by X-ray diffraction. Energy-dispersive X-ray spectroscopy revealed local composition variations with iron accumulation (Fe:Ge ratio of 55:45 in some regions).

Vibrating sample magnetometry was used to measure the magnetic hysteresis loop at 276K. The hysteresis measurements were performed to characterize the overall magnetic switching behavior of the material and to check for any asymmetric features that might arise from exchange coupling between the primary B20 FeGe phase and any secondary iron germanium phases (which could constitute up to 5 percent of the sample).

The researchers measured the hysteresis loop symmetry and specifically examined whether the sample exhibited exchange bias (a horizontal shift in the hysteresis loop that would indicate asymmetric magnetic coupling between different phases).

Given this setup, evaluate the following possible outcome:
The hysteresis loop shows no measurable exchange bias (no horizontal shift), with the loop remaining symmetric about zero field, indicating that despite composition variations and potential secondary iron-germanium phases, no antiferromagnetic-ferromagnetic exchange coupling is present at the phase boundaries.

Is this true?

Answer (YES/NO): YES